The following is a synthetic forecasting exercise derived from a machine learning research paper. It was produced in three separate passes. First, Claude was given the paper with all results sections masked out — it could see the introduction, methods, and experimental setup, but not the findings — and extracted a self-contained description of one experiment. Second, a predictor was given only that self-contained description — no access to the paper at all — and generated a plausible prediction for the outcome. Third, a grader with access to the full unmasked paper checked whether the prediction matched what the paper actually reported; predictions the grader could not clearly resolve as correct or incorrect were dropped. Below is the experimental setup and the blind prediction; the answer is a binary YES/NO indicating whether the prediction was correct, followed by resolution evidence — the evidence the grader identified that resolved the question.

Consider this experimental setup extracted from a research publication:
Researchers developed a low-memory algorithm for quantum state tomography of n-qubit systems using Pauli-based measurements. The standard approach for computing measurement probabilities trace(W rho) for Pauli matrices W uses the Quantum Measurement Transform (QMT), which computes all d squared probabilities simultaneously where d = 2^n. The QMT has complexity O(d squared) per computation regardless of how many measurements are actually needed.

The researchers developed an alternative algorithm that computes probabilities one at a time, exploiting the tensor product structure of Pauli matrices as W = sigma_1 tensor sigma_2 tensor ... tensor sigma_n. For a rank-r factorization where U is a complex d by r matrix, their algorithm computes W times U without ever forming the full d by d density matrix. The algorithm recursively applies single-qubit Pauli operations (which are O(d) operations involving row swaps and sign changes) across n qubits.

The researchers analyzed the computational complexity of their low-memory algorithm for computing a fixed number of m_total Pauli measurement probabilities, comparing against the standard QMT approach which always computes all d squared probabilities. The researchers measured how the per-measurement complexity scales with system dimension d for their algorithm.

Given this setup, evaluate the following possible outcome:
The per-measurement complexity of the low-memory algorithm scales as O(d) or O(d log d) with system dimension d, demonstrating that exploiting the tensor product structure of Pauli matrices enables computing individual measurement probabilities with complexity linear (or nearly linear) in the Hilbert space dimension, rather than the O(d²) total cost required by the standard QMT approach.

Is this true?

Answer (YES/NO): YES